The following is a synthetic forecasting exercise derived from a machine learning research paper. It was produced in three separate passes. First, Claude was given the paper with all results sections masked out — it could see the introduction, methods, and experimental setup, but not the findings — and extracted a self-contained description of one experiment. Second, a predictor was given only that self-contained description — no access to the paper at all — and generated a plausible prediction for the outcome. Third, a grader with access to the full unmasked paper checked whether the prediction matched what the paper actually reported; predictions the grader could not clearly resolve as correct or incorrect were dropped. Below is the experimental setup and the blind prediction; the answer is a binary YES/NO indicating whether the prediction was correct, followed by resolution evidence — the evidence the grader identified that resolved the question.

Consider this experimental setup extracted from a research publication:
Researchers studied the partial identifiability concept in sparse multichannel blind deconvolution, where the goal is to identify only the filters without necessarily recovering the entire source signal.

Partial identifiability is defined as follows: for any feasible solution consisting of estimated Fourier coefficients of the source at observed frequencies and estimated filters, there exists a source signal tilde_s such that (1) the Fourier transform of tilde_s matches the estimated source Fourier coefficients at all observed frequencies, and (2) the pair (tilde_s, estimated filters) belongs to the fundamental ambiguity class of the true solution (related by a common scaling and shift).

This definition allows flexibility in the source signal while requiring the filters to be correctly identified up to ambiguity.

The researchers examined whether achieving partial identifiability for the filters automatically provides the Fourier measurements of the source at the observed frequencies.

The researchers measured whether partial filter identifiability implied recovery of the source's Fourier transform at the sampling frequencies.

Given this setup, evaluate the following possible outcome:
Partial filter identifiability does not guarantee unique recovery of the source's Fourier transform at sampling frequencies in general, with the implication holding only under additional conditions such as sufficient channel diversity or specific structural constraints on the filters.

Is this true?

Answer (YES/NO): NO